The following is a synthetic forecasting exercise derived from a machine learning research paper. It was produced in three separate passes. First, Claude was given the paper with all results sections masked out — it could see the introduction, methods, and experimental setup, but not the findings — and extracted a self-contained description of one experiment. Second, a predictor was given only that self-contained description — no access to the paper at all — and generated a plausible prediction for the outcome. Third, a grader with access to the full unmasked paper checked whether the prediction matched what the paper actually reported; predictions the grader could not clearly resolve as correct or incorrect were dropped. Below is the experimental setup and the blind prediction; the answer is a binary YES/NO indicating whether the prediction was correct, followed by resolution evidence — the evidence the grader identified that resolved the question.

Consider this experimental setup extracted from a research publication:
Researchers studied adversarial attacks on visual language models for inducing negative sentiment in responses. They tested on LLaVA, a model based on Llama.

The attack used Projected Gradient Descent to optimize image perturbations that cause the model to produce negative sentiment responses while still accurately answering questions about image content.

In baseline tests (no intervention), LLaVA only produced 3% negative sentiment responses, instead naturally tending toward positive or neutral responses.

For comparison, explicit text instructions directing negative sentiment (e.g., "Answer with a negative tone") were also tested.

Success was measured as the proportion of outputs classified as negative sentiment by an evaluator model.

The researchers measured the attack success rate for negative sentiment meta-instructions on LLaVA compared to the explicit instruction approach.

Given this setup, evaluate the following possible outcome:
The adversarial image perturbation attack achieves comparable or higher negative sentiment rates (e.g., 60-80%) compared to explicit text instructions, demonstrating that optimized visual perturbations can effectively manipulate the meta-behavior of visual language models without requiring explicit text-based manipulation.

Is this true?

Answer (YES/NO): NO